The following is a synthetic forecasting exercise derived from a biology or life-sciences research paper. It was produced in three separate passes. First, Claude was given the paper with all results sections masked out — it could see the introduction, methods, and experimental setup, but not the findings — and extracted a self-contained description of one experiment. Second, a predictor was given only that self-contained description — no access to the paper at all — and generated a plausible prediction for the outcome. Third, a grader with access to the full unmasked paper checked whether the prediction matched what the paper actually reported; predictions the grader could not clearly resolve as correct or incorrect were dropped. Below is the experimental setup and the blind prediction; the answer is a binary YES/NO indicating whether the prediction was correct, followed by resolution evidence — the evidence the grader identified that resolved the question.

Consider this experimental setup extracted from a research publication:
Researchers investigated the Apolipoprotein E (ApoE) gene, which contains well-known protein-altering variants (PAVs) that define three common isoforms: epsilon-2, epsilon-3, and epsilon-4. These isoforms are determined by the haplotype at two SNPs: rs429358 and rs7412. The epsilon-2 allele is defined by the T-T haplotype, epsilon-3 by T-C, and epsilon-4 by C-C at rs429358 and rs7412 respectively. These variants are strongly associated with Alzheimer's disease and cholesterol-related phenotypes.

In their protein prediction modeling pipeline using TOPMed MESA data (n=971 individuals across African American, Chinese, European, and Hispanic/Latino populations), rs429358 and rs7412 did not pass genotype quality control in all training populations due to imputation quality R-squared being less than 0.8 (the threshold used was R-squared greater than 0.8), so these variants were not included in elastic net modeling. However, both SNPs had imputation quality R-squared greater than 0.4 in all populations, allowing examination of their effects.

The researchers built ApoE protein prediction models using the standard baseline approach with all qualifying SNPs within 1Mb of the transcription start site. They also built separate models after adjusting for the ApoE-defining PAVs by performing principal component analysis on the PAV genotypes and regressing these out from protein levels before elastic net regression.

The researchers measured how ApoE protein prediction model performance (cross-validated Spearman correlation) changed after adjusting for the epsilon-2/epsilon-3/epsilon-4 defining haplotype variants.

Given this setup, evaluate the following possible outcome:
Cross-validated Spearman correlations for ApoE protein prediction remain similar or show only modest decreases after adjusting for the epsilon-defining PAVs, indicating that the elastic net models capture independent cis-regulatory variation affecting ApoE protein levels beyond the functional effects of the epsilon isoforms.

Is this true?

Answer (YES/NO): NO